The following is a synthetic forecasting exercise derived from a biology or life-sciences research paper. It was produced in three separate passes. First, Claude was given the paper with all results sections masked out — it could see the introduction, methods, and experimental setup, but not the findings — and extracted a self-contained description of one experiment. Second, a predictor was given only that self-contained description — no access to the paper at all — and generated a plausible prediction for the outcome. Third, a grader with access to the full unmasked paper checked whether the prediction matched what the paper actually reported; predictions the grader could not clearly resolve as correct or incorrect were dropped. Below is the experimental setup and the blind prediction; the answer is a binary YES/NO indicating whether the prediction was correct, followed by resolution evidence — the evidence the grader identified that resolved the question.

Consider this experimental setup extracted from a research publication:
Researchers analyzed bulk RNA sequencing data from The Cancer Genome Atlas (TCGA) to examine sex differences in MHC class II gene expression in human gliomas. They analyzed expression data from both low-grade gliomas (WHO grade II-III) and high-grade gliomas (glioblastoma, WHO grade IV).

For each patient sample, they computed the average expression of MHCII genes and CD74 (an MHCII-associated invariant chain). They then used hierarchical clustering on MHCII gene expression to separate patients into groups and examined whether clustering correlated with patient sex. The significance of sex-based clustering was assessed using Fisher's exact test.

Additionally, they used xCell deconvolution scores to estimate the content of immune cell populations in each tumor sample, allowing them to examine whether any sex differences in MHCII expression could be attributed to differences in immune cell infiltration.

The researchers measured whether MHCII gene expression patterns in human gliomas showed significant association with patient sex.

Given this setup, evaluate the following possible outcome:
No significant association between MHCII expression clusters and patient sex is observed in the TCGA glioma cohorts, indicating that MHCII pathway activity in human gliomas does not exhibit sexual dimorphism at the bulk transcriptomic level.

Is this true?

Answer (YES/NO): NO